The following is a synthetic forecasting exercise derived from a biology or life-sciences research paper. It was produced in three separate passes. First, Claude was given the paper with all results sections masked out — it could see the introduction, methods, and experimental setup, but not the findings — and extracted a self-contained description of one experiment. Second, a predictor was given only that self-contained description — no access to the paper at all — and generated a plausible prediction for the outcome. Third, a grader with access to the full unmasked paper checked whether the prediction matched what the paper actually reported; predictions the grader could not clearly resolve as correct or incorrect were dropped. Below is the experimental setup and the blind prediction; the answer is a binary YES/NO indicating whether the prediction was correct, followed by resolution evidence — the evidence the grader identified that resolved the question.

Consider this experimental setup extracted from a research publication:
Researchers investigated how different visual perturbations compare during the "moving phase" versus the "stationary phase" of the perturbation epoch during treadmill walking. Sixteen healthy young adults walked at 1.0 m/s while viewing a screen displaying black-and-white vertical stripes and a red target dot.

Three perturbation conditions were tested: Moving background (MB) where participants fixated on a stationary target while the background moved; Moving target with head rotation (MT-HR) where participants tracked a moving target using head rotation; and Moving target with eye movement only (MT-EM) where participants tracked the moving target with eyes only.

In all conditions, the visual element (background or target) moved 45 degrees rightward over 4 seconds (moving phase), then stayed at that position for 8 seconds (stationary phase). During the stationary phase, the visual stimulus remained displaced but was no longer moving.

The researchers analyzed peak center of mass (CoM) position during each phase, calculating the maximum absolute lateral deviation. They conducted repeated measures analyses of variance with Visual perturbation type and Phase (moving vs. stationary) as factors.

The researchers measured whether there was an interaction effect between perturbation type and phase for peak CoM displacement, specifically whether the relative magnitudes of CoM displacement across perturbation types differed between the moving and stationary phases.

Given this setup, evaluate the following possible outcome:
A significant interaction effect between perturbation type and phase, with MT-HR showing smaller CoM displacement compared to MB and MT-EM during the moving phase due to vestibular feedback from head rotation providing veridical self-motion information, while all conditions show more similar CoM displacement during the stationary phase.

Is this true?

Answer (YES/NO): NO